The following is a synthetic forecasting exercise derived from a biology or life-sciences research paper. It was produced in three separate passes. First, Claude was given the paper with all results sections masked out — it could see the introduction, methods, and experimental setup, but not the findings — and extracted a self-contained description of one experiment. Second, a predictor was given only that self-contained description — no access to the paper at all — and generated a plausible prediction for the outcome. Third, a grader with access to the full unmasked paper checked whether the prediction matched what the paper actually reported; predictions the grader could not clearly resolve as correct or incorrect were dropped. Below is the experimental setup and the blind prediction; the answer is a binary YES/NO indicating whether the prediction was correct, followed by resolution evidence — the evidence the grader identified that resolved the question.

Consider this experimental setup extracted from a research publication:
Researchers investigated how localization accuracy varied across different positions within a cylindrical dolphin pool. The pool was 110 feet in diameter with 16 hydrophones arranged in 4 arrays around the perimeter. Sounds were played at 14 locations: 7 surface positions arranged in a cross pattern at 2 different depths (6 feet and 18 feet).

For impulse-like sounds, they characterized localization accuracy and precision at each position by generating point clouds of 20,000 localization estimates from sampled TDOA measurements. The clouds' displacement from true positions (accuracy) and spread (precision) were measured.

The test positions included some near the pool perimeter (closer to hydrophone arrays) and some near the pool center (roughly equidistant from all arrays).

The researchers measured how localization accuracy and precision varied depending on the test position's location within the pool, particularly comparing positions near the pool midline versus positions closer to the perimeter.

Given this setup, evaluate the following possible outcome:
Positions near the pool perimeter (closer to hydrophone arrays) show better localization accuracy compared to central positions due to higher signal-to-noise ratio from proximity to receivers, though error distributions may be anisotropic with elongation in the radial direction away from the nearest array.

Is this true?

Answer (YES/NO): NO